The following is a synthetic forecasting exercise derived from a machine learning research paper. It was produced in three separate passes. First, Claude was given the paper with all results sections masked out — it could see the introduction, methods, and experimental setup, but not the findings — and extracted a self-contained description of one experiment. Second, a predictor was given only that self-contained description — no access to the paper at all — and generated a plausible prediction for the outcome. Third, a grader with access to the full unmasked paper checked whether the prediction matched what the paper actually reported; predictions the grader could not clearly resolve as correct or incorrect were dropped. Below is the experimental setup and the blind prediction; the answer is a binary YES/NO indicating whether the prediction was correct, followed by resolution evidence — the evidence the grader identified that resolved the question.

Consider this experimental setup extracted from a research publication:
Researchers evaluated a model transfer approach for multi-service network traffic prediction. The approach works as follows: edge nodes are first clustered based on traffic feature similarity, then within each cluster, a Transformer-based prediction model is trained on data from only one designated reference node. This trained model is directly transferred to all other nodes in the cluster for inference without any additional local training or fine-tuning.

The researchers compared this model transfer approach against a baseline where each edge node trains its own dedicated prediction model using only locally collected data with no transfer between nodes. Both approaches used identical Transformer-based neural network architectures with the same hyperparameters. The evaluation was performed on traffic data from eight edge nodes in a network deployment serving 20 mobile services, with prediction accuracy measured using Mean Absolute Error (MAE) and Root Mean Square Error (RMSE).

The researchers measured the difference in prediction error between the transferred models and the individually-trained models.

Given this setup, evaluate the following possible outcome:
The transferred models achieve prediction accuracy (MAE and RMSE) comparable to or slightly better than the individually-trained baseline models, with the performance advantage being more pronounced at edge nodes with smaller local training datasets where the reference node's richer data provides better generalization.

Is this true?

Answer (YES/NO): NO